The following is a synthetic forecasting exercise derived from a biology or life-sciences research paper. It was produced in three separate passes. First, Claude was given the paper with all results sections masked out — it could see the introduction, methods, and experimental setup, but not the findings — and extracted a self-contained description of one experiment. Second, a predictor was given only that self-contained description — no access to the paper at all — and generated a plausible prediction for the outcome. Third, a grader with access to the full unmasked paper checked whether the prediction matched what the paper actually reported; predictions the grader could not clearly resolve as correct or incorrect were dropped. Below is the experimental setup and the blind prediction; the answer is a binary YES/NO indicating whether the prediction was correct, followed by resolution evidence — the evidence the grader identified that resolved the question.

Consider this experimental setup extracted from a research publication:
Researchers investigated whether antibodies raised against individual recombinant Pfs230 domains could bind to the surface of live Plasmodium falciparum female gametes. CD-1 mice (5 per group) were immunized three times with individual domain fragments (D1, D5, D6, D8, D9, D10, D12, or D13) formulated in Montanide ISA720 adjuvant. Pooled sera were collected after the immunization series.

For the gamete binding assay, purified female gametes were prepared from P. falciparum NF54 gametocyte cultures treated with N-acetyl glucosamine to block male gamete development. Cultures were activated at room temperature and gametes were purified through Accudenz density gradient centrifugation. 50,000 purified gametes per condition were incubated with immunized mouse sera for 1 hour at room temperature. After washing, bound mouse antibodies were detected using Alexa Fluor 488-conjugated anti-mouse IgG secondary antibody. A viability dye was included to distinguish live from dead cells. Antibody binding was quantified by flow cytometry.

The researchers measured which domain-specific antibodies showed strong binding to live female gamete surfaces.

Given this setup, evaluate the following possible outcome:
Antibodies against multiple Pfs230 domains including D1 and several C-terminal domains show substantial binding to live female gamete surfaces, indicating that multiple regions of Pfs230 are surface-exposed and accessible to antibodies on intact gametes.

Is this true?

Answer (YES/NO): NO